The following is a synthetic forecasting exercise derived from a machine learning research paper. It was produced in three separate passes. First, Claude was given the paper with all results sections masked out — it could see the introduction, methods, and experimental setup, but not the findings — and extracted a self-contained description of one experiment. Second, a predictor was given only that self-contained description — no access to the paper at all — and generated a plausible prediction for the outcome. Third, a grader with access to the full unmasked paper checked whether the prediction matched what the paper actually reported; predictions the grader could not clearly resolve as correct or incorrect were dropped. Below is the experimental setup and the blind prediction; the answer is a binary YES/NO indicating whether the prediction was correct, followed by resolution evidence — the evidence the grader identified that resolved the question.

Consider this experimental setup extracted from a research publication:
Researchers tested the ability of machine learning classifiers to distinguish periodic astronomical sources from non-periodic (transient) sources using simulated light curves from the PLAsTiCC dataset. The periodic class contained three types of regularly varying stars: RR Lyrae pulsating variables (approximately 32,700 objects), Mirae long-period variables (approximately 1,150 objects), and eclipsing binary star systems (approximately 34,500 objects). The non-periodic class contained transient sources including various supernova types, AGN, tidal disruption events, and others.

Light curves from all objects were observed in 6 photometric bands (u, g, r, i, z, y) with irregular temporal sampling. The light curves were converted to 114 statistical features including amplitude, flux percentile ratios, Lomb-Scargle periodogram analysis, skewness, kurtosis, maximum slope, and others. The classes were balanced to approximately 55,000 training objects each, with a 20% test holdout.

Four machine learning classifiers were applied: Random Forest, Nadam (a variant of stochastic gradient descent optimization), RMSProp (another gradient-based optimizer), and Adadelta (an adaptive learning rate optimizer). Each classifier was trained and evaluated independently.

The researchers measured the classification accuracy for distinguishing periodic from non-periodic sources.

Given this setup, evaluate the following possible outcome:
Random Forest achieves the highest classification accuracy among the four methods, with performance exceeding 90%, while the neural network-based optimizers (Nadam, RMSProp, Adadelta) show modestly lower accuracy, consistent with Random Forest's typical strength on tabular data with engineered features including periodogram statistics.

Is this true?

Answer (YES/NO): YES